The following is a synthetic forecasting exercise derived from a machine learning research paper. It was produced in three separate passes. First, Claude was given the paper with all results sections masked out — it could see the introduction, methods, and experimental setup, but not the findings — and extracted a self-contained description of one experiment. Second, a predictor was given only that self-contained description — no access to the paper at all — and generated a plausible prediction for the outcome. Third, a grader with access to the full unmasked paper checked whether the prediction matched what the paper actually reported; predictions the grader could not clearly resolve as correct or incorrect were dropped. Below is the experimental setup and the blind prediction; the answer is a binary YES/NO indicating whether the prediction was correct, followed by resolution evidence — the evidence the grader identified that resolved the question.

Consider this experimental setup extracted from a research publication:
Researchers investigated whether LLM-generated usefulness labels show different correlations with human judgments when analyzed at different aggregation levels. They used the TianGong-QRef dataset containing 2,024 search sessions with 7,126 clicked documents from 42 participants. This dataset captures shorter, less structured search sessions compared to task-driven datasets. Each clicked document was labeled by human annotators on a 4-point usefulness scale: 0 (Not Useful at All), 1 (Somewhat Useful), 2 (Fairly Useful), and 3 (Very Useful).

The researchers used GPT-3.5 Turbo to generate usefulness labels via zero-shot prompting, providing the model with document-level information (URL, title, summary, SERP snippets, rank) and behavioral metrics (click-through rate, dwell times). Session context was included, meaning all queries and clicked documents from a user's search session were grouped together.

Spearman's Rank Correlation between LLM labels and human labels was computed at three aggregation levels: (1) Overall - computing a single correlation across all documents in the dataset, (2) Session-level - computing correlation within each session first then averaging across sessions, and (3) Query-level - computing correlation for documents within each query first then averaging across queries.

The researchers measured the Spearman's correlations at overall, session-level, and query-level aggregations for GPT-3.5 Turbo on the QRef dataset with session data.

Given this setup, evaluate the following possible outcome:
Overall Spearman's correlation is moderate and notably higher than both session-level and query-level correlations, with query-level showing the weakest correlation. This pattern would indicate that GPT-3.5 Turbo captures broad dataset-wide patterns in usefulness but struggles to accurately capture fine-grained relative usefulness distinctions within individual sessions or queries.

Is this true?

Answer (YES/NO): NO